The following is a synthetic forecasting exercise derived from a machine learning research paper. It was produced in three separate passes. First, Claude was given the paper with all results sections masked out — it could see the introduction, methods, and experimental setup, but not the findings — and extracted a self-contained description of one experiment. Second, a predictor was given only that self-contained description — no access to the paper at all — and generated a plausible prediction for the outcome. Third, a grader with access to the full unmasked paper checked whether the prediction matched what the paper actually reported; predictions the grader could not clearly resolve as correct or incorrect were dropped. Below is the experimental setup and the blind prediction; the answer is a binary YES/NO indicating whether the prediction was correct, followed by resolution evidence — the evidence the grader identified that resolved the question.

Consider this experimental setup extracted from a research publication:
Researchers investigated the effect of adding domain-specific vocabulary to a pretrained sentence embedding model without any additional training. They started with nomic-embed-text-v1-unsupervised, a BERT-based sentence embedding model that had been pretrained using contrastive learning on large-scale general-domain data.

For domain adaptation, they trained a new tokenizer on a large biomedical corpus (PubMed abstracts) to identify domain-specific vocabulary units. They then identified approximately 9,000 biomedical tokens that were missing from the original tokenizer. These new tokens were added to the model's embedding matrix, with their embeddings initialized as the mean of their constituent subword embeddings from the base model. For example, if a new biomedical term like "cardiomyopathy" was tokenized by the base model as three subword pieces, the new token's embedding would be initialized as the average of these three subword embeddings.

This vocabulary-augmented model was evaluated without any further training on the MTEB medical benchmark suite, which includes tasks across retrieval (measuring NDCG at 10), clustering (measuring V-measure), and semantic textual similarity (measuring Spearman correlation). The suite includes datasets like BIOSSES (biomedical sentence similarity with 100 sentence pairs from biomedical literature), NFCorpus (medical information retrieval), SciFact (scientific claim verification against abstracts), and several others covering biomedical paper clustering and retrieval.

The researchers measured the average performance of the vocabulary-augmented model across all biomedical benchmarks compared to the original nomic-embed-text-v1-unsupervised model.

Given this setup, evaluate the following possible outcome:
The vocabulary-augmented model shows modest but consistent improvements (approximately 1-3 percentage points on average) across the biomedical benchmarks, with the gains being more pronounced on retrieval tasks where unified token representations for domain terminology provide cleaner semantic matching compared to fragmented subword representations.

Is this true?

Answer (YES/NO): NO